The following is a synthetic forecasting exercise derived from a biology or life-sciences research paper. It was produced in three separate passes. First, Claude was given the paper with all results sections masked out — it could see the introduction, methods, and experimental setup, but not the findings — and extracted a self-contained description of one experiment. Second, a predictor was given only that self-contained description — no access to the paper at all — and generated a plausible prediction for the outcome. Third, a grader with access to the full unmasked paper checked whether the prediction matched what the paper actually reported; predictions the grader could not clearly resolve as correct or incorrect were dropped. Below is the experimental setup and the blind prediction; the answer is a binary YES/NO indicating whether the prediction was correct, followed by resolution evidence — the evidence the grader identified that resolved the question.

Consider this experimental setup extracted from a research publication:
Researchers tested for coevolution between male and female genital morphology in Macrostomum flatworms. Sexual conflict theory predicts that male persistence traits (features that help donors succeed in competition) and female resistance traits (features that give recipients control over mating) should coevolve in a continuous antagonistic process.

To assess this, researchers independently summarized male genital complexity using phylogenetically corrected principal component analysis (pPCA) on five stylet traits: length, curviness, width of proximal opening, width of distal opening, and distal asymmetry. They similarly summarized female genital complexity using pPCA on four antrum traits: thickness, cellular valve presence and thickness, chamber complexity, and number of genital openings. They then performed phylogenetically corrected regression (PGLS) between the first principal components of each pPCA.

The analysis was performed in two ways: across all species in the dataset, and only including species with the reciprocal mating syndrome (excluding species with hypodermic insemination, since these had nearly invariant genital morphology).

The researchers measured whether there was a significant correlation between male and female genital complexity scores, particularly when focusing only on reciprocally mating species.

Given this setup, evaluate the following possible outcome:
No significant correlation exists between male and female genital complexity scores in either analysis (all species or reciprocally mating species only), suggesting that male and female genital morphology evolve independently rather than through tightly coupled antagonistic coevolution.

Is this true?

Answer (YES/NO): NO